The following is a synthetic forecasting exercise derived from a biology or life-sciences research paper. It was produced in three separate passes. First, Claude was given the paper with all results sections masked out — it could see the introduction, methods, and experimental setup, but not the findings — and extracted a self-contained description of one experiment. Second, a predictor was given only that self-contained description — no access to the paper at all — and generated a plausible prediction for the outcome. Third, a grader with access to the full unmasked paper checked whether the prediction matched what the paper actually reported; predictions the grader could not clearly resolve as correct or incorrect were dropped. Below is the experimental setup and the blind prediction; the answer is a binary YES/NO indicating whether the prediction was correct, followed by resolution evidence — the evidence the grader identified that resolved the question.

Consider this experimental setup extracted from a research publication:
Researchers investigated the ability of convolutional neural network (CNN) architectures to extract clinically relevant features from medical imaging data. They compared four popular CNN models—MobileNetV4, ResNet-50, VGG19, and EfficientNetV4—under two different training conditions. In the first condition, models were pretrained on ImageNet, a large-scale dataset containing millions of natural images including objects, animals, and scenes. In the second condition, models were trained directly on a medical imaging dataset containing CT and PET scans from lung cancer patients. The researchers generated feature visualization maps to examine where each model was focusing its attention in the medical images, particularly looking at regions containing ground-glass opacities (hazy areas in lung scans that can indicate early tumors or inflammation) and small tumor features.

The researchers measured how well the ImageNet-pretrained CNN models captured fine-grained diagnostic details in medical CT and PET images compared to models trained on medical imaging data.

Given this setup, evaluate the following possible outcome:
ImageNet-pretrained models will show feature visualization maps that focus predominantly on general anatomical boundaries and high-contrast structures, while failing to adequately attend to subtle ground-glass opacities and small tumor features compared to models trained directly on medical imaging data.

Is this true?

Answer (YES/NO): YES